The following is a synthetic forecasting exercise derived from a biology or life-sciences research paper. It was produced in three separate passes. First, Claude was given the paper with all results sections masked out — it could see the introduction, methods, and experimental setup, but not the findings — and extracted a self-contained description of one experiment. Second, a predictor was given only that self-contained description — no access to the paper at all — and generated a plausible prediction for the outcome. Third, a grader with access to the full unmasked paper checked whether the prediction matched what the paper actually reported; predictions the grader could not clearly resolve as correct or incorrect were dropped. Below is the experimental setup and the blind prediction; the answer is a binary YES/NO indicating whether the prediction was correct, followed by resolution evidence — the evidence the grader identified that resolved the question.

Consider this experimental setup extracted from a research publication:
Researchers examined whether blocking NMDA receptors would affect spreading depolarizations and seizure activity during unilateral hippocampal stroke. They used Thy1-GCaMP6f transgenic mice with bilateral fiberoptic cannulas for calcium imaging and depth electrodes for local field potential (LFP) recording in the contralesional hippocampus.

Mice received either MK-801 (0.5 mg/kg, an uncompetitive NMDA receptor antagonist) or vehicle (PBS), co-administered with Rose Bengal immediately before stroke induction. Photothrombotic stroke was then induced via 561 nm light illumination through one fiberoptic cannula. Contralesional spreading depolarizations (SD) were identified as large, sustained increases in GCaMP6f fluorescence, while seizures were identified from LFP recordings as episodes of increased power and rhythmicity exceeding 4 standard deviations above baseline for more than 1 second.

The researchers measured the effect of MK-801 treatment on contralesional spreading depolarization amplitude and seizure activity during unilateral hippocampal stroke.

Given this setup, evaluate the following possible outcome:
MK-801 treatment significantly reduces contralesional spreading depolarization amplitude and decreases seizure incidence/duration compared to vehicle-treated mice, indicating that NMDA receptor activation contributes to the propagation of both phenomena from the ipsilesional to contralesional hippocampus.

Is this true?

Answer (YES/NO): NO